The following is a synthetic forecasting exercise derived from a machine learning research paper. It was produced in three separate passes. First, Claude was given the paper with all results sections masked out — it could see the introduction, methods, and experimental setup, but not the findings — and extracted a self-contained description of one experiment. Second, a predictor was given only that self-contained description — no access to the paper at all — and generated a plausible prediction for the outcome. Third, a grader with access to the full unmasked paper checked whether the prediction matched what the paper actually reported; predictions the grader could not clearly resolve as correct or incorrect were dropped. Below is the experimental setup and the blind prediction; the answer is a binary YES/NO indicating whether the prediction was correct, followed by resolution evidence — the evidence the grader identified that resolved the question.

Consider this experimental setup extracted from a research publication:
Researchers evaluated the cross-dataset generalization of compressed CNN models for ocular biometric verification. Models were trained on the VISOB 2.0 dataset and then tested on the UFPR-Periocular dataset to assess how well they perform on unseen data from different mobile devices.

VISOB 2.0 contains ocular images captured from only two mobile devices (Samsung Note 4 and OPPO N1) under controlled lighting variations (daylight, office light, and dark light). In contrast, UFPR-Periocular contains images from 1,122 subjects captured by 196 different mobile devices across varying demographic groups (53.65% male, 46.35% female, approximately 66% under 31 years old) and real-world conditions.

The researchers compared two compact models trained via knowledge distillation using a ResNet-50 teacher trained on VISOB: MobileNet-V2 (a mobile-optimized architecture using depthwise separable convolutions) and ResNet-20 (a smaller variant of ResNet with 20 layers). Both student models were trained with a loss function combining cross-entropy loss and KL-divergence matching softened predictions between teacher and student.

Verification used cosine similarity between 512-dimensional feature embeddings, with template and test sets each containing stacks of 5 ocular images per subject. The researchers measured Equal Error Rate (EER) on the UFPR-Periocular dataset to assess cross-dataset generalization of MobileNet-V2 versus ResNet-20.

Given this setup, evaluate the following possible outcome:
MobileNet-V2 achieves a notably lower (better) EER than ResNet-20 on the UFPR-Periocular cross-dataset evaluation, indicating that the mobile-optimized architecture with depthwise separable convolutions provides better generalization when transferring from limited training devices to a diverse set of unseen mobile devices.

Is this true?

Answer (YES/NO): YES